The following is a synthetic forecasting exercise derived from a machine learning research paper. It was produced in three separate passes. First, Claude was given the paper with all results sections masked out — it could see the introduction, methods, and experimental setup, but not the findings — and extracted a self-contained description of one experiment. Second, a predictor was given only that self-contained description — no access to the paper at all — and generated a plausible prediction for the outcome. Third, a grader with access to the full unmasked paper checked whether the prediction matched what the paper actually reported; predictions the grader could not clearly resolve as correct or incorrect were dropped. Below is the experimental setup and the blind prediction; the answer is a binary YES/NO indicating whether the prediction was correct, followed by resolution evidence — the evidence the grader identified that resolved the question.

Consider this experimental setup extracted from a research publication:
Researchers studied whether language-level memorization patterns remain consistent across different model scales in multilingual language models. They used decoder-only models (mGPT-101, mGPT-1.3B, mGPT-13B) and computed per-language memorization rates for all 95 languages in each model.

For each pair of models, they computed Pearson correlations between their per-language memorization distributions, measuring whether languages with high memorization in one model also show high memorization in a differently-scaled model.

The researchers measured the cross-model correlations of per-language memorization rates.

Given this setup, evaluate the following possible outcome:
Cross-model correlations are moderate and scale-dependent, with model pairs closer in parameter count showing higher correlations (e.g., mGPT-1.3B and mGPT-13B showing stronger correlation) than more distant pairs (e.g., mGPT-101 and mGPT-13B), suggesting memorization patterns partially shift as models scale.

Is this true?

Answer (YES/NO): NO